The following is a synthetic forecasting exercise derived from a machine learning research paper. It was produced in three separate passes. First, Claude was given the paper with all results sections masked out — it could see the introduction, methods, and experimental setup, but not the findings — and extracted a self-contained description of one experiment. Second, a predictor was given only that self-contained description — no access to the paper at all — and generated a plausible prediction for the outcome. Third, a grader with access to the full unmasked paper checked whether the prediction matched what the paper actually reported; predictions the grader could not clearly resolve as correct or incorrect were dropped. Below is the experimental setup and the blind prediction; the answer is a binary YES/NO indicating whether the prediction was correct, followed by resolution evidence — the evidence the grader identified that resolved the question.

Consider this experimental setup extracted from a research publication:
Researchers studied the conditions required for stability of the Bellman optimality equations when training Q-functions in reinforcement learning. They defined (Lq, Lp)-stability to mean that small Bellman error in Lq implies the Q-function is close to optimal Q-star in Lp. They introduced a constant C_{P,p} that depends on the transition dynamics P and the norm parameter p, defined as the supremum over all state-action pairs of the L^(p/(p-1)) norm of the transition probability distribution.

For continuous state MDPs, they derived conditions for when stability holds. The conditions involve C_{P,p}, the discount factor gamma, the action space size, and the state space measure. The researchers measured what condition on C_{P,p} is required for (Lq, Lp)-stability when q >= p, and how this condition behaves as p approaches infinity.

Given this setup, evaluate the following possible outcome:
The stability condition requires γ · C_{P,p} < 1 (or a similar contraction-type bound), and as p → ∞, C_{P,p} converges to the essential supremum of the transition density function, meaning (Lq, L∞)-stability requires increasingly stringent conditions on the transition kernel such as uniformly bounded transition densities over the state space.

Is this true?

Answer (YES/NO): NO